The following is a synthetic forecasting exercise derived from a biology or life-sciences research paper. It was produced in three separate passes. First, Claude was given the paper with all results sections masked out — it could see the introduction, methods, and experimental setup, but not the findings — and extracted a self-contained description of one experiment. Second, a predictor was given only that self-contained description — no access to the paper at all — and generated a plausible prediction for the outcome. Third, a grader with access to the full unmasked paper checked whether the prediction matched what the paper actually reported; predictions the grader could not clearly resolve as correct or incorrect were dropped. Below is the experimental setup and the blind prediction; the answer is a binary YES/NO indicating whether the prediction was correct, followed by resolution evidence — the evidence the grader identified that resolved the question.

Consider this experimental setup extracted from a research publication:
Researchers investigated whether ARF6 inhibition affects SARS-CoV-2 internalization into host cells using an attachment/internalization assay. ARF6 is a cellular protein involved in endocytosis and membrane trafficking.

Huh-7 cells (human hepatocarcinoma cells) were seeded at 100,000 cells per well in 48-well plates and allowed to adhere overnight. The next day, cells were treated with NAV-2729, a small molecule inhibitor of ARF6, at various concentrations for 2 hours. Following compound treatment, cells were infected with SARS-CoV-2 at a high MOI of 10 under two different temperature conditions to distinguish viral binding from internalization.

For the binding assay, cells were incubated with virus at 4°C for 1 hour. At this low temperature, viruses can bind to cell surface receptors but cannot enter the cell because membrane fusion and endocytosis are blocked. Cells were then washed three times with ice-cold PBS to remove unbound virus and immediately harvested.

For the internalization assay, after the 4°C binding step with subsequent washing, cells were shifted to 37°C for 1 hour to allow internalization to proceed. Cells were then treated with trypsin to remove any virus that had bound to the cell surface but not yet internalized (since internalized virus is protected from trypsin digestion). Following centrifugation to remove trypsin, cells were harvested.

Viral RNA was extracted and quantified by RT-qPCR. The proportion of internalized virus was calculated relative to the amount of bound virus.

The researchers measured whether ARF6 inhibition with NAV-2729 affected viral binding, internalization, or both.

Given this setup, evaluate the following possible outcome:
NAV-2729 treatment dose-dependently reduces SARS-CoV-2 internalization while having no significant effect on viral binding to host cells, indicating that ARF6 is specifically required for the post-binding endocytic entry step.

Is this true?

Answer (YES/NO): NO